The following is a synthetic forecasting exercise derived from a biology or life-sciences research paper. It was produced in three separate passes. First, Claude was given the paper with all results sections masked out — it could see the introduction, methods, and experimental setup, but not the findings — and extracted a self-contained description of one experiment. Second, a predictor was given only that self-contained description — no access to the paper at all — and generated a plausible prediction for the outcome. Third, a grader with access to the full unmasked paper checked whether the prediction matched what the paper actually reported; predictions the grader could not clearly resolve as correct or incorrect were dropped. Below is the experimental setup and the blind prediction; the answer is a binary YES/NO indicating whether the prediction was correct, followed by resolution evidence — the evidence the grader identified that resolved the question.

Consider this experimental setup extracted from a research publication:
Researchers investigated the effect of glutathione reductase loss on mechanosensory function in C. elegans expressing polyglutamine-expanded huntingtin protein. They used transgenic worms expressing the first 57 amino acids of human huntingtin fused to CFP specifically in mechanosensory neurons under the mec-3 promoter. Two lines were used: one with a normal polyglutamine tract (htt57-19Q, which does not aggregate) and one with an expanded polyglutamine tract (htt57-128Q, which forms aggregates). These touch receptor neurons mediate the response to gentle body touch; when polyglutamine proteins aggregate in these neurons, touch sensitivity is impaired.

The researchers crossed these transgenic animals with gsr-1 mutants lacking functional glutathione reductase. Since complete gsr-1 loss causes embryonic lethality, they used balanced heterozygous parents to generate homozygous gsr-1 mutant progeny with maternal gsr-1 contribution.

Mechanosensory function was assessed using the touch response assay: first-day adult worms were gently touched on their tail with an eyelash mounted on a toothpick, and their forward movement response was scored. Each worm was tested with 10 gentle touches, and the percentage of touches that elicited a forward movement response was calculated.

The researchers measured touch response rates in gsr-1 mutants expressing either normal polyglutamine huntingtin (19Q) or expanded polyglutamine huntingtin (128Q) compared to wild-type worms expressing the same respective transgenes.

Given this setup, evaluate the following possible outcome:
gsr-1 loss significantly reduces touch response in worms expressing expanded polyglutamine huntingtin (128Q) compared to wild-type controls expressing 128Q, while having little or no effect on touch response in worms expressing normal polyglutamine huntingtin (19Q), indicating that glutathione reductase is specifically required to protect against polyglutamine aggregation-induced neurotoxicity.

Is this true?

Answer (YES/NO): YES